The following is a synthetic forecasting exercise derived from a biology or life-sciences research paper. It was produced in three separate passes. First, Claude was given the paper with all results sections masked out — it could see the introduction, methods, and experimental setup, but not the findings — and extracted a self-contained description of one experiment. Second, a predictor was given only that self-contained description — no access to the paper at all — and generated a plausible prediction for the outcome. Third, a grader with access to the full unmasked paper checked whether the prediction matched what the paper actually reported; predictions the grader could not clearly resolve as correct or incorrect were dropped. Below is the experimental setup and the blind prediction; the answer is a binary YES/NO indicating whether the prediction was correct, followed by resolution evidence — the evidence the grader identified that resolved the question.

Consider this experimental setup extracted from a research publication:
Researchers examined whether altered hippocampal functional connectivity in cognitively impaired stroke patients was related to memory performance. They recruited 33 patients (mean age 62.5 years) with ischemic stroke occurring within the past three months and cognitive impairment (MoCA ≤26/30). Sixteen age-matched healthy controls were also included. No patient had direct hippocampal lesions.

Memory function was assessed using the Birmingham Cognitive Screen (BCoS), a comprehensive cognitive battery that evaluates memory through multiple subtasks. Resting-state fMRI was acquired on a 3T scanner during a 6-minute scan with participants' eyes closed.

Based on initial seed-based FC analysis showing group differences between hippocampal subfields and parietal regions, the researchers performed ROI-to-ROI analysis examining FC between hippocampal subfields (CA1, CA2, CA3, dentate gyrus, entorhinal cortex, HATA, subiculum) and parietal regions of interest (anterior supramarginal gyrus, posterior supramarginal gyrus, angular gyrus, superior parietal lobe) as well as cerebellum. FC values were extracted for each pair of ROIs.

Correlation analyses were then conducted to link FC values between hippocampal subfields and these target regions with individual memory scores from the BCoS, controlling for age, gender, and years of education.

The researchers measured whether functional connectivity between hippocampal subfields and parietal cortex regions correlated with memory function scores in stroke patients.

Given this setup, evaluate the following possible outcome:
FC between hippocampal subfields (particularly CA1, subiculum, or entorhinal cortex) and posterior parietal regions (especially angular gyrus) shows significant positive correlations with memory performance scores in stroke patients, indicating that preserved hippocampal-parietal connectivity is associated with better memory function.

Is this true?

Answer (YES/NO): NO